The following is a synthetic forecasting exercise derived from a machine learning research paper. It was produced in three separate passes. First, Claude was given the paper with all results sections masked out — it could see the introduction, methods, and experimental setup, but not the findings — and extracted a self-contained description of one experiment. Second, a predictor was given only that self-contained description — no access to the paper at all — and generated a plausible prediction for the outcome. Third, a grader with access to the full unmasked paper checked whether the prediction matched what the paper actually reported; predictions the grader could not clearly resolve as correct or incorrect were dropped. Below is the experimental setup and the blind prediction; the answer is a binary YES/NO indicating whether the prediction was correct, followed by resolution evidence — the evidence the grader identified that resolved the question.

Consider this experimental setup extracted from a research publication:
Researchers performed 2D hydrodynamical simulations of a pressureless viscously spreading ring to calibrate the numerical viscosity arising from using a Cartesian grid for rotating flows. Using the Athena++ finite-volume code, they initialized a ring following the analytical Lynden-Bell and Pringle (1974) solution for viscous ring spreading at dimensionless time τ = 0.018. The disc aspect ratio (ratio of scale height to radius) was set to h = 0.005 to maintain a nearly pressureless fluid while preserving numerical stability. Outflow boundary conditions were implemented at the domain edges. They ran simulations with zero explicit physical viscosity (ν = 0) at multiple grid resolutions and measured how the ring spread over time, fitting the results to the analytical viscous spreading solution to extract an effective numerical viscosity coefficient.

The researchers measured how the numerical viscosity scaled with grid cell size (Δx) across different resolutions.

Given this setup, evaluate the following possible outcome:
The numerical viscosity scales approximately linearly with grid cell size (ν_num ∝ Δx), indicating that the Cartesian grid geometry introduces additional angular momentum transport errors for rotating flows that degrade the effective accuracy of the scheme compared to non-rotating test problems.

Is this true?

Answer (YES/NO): NO